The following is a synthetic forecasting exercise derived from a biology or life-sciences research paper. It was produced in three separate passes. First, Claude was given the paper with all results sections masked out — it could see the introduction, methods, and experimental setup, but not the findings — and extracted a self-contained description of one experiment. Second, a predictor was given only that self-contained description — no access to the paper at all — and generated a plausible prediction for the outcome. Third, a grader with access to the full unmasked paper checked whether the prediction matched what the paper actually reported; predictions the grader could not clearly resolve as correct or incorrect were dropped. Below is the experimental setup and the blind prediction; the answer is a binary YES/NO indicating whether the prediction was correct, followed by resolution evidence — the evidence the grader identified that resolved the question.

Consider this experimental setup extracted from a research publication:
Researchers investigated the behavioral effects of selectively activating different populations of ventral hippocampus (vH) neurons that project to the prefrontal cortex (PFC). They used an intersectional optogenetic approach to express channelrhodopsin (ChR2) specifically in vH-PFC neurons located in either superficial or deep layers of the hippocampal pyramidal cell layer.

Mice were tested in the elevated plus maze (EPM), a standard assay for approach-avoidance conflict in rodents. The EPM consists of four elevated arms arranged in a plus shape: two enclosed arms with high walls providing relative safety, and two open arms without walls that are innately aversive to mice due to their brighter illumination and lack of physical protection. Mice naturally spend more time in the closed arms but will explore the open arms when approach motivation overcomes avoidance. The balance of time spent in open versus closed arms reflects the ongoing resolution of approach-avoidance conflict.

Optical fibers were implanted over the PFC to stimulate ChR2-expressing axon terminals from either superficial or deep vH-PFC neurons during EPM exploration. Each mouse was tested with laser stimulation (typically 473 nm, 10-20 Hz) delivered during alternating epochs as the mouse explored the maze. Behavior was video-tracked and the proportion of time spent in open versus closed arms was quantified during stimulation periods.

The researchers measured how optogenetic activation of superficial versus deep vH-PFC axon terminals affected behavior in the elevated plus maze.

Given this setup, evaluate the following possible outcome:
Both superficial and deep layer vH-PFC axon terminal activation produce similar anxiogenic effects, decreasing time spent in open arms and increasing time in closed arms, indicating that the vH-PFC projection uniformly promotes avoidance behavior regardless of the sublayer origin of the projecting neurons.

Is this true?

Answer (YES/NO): NO